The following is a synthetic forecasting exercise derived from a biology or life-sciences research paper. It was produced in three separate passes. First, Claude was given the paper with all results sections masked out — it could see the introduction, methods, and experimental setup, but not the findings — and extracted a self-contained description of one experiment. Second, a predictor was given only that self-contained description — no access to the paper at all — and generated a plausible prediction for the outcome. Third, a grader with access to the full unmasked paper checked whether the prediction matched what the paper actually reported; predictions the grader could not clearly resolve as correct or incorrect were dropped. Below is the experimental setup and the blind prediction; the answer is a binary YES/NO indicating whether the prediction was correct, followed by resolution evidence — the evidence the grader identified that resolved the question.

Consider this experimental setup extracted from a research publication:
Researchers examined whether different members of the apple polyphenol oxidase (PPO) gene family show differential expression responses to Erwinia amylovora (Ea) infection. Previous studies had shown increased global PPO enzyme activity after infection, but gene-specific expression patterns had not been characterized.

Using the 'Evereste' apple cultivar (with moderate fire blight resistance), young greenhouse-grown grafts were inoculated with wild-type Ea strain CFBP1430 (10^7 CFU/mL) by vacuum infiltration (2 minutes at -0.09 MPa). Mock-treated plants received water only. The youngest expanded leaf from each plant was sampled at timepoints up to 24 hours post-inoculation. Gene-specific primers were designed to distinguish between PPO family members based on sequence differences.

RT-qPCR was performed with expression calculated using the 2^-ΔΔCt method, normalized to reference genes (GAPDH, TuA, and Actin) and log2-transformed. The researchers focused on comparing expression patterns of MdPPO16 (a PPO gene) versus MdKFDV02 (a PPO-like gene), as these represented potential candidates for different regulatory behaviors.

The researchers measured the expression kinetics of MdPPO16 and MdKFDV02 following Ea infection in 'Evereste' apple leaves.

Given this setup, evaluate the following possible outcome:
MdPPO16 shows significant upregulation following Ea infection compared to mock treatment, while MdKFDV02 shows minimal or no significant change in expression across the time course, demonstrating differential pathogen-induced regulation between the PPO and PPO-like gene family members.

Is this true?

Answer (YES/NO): YES